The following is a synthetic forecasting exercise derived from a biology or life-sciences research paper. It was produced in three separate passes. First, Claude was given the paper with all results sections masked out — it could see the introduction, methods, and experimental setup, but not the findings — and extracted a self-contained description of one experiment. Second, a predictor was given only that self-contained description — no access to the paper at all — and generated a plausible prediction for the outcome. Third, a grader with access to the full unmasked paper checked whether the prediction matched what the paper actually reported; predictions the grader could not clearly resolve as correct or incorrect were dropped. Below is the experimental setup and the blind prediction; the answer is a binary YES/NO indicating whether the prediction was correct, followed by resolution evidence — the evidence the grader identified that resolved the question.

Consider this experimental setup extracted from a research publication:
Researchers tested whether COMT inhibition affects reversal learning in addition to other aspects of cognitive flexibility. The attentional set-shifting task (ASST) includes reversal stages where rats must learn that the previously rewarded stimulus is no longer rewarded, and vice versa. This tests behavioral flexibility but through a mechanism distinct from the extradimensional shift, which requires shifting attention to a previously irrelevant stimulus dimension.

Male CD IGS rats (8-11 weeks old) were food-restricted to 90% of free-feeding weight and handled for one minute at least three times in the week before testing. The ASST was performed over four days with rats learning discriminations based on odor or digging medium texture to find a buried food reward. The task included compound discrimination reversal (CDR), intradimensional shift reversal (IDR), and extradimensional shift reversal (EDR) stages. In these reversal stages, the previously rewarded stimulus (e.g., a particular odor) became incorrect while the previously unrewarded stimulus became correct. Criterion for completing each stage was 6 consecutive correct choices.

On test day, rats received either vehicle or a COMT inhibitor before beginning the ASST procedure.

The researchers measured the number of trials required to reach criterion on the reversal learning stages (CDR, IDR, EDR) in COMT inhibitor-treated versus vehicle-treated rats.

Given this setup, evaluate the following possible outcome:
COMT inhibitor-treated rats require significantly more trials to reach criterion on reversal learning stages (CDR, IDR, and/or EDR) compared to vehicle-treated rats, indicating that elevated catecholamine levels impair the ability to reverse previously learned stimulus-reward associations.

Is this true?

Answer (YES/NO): NO